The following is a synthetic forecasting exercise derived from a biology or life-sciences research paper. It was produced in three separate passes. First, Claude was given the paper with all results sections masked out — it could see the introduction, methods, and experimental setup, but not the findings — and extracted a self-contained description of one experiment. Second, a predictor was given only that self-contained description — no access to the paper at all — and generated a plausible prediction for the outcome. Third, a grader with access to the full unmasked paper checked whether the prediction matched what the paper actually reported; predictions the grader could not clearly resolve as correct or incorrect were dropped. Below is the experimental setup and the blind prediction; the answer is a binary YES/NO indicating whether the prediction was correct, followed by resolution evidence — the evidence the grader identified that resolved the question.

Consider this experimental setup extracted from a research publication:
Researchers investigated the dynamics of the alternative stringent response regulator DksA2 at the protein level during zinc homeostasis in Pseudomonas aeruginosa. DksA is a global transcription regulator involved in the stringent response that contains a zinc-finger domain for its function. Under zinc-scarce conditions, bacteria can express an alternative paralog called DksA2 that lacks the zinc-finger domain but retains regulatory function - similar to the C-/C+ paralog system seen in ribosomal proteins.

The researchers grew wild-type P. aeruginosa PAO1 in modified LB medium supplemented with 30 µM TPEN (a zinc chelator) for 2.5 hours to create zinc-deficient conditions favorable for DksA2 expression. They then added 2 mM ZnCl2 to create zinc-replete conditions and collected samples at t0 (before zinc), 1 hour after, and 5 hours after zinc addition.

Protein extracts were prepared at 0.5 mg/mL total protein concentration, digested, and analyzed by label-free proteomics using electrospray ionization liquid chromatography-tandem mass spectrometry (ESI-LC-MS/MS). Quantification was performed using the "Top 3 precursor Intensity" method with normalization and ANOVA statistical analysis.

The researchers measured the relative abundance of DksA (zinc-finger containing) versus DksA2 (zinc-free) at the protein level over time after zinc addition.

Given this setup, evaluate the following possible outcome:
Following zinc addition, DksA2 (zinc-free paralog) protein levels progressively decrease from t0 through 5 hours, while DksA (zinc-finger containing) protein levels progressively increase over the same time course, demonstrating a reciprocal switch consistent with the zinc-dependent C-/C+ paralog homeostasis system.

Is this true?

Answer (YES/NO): NO